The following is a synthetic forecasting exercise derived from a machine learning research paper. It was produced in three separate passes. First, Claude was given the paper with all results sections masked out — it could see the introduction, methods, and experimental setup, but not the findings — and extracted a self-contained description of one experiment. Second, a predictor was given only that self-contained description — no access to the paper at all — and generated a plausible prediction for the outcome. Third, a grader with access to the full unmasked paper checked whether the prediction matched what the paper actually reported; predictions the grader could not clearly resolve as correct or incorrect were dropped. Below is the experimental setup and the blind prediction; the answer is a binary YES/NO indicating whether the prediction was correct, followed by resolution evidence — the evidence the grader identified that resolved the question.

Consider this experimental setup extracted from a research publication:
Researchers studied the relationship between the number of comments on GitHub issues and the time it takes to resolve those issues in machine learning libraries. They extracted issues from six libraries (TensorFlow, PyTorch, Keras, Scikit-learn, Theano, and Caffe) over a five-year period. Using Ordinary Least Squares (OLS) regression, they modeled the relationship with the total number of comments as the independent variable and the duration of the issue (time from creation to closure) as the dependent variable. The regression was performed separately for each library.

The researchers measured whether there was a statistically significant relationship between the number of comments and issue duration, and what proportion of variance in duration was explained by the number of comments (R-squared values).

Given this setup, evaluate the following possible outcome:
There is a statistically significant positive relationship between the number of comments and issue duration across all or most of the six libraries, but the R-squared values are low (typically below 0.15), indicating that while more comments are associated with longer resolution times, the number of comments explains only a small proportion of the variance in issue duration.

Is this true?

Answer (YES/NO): NO